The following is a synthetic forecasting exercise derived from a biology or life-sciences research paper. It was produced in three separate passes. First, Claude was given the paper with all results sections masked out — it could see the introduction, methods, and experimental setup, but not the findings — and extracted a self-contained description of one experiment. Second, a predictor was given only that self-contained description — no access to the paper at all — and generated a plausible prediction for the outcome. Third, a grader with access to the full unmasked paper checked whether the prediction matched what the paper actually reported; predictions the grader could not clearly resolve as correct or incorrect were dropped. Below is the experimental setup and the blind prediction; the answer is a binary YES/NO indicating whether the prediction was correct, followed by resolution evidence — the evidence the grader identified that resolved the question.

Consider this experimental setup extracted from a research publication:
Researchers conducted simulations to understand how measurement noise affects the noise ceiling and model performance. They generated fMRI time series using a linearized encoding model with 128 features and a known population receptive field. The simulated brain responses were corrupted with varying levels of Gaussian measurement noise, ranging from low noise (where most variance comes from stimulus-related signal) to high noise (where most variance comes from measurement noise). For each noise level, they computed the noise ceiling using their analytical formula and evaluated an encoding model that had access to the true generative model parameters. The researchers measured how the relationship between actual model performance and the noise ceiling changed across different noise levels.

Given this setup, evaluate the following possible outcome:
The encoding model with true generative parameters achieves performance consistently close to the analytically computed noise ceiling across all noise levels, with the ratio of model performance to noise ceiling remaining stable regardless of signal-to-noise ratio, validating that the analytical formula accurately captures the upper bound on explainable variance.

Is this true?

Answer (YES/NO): YES